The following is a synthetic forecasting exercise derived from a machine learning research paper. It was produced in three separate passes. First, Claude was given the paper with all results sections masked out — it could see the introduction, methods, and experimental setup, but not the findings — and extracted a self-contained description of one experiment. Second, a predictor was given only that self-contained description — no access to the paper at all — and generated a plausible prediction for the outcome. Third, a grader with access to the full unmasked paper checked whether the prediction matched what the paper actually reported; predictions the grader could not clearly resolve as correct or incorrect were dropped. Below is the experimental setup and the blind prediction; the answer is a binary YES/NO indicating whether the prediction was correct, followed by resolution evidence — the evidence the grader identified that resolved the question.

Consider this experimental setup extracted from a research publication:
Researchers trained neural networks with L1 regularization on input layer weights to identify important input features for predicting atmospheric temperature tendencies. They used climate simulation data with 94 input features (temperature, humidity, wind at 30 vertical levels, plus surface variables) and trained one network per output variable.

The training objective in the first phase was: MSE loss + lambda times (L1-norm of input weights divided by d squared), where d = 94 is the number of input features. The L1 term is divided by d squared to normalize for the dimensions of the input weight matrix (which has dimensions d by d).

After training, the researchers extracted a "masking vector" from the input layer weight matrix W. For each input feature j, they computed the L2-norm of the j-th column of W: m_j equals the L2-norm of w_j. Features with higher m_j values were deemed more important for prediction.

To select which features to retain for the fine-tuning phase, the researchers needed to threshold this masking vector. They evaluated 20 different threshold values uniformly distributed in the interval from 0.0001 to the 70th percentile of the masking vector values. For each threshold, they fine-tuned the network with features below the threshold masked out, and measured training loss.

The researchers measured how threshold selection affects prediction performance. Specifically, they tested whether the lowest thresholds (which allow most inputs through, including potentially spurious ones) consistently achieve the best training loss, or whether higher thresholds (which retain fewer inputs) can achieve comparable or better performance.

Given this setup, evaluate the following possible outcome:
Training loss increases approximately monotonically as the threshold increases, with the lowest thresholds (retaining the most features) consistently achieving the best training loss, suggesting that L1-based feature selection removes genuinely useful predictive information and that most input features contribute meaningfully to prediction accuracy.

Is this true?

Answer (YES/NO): NO